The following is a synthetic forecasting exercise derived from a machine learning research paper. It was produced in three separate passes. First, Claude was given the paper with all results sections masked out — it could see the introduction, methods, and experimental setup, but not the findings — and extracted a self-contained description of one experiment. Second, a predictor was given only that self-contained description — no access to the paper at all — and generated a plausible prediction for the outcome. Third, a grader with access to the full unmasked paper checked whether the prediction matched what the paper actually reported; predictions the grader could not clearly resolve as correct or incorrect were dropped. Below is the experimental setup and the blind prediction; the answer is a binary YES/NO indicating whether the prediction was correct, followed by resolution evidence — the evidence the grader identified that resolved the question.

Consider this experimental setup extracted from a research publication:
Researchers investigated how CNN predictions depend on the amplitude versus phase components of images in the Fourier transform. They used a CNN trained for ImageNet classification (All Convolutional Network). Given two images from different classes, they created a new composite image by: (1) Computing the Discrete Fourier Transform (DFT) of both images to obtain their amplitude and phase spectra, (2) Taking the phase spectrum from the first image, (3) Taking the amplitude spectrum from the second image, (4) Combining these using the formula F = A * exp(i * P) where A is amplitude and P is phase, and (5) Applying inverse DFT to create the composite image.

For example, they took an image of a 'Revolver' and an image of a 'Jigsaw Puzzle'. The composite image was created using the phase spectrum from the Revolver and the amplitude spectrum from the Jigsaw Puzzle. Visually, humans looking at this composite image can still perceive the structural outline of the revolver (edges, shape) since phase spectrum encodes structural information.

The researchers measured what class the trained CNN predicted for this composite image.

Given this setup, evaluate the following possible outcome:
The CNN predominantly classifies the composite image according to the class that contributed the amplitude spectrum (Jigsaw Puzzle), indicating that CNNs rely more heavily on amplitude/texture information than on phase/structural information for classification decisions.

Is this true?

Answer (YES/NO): YES